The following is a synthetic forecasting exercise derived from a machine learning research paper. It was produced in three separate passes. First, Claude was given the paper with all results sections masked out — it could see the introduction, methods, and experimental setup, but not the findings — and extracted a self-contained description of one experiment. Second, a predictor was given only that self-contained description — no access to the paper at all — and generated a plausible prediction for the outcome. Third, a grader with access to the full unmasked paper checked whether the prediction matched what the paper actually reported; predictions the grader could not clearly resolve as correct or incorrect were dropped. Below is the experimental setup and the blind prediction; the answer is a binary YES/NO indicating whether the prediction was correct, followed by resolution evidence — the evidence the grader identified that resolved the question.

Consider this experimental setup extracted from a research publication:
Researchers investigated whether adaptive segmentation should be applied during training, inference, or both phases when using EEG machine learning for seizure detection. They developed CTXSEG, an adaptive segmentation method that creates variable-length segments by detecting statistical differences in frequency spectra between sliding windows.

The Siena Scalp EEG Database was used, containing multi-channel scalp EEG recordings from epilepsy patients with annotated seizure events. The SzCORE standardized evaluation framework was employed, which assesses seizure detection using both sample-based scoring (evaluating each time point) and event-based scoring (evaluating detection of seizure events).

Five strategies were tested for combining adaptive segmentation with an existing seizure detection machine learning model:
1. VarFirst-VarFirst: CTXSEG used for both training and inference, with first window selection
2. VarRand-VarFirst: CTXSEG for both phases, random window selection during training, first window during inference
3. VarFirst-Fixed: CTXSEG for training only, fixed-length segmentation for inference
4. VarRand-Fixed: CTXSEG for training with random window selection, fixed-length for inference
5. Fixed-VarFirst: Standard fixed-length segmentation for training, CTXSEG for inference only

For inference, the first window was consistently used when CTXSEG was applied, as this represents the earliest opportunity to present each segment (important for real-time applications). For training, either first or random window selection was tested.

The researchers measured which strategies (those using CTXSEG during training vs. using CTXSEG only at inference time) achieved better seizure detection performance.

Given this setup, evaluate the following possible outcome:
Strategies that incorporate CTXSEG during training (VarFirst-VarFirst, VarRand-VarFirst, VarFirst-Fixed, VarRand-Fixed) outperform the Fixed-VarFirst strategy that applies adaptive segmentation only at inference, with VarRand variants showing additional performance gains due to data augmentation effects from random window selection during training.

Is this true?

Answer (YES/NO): NO